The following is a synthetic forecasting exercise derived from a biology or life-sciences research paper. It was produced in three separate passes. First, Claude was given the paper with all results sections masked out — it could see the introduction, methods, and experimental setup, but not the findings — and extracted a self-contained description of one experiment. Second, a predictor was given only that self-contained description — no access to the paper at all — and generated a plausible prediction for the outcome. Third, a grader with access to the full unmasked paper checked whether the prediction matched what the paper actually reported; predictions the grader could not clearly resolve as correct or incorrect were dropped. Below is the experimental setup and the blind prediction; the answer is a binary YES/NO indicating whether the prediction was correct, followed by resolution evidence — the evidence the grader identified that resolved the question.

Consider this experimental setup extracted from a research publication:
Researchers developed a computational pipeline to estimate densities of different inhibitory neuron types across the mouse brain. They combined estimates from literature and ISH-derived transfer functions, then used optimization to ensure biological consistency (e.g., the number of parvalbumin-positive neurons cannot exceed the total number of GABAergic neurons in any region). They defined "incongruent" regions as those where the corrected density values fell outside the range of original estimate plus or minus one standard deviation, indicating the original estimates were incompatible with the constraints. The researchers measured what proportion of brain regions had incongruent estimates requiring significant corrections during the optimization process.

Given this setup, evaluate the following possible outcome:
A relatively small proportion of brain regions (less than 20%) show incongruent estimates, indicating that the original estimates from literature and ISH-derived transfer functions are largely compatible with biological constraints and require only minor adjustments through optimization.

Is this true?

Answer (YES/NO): YES